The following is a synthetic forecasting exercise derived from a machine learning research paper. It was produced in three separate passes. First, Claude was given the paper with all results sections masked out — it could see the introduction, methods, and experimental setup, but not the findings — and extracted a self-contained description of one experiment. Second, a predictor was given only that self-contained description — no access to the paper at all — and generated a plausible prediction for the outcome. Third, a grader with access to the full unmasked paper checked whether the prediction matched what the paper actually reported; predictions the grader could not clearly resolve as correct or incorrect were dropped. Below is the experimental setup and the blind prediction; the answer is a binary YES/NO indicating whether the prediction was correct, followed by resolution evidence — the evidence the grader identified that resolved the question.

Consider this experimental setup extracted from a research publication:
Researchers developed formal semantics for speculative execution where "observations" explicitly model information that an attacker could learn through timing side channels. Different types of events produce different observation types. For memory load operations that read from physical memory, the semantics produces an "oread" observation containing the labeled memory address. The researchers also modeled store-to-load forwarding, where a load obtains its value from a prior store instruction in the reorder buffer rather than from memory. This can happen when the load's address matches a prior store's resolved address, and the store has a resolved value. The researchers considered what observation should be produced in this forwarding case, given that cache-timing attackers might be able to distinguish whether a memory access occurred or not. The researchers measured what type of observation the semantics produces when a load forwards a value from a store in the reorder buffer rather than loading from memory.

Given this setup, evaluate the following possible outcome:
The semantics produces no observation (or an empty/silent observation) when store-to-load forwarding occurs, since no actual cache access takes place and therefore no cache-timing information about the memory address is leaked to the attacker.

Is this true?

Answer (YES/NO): NO